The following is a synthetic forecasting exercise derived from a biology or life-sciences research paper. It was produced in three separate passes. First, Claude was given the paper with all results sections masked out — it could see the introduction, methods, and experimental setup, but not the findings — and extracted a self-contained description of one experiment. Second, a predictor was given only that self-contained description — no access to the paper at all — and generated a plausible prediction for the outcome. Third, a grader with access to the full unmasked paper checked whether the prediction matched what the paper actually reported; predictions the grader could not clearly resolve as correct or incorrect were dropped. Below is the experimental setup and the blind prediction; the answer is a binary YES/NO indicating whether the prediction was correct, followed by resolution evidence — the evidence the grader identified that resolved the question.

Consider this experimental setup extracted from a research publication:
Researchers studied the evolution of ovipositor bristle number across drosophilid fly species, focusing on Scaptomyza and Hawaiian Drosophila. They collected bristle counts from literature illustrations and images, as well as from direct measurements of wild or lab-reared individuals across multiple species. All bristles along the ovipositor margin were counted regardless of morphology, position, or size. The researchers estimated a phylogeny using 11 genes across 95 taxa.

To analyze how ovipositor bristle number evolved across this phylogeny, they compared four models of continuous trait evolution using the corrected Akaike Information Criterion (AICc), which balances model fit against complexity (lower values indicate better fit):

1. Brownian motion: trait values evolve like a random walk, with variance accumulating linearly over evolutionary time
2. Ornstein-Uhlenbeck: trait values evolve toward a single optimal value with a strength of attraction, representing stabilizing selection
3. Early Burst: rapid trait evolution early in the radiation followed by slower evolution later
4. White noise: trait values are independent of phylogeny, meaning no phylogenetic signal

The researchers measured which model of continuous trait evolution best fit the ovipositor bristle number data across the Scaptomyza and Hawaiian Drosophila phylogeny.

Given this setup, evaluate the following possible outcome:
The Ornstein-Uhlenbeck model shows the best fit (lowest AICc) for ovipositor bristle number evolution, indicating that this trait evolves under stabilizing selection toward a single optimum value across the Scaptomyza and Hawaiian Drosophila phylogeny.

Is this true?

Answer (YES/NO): NO